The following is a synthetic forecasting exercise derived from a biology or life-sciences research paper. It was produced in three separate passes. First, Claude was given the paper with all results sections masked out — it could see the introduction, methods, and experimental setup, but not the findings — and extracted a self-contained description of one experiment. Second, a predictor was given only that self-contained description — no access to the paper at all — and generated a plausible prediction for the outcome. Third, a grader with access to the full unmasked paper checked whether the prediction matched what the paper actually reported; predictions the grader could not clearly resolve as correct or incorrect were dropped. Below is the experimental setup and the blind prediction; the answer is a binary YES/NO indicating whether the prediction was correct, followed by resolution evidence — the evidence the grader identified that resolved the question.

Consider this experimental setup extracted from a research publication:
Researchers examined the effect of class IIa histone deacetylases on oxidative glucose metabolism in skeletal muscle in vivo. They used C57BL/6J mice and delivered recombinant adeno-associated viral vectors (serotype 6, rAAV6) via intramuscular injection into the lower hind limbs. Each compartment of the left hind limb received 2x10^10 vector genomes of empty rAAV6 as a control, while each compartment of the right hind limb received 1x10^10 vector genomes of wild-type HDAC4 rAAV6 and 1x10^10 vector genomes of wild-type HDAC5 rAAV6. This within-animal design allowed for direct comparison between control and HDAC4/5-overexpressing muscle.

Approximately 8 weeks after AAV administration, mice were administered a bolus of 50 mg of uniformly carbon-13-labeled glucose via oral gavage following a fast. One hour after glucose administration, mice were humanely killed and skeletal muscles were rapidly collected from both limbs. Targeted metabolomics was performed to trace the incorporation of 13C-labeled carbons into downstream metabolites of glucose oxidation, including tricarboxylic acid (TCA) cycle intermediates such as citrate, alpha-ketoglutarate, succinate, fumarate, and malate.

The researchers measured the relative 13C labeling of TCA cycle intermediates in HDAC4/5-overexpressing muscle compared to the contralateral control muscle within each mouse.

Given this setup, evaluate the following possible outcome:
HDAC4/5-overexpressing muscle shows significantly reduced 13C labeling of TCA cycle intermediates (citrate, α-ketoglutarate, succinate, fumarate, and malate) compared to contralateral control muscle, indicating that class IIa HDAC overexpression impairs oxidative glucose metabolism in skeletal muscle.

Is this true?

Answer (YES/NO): NO